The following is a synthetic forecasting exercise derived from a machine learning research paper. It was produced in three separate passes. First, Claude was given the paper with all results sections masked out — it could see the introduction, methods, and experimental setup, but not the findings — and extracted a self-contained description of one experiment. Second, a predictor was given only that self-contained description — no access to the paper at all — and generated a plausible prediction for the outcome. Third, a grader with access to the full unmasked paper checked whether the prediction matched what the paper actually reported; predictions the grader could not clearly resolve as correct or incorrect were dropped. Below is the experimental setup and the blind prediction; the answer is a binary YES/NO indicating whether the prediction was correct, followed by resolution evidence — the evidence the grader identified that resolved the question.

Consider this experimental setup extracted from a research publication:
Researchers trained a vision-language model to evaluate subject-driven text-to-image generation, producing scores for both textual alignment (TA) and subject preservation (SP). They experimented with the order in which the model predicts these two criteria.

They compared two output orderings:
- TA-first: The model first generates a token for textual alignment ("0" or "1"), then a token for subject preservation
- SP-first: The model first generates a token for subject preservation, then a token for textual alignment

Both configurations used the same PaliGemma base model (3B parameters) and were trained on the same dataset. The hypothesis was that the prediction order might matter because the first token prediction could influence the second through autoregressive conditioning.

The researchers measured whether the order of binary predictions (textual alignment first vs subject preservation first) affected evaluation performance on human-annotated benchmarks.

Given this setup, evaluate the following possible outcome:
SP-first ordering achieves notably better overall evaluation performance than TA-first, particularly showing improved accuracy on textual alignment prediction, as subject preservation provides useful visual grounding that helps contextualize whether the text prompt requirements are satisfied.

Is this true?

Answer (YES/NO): NO